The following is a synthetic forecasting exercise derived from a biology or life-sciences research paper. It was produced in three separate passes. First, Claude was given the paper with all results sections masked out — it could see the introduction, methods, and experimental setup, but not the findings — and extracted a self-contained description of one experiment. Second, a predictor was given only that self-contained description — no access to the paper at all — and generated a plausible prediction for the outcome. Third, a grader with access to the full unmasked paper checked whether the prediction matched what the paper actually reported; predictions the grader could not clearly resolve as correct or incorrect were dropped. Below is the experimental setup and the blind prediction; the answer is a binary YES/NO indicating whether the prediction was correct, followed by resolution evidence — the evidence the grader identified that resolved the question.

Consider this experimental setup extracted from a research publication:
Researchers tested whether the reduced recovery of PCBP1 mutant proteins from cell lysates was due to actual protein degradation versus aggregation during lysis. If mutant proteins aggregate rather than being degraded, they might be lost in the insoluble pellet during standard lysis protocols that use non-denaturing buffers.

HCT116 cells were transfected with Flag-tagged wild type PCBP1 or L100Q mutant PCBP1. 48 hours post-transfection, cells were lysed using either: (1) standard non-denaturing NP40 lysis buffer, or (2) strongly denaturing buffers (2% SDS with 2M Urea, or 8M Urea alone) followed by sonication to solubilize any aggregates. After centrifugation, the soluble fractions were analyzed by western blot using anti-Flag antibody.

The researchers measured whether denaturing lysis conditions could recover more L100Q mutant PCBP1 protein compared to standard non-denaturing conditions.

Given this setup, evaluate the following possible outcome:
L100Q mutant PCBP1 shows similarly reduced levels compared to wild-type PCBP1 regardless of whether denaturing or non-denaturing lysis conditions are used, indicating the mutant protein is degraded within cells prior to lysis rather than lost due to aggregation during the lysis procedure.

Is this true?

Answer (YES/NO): NO